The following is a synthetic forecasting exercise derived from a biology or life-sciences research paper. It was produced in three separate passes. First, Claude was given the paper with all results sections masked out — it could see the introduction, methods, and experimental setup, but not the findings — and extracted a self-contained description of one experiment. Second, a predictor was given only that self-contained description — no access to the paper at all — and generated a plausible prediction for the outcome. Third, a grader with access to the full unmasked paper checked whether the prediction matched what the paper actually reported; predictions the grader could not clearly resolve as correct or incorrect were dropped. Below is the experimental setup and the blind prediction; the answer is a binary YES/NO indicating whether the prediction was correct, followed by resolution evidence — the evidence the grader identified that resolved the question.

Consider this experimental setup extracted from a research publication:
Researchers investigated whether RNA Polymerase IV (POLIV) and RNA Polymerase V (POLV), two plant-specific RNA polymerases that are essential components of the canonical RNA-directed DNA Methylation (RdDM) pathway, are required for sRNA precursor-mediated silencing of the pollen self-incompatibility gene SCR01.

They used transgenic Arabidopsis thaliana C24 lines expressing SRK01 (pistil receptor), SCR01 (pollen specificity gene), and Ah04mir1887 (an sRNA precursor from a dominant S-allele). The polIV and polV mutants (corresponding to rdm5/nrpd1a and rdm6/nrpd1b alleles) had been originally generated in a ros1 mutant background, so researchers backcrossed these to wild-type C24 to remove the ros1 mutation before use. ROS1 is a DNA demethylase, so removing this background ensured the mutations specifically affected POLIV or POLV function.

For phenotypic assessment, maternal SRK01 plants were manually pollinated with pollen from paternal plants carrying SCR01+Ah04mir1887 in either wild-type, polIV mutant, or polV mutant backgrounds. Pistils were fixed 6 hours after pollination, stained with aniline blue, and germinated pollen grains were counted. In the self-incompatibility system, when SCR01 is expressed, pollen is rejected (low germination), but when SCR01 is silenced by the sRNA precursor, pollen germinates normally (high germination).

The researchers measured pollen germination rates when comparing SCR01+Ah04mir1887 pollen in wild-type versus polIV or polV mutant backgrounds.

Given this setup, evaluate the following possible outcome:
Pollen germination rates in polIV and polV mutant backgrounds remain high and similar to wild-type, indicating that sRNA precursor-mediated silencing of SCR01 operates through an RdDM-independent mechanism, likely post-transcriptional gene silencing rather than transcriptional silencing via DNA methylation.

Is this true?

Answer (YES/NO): NO